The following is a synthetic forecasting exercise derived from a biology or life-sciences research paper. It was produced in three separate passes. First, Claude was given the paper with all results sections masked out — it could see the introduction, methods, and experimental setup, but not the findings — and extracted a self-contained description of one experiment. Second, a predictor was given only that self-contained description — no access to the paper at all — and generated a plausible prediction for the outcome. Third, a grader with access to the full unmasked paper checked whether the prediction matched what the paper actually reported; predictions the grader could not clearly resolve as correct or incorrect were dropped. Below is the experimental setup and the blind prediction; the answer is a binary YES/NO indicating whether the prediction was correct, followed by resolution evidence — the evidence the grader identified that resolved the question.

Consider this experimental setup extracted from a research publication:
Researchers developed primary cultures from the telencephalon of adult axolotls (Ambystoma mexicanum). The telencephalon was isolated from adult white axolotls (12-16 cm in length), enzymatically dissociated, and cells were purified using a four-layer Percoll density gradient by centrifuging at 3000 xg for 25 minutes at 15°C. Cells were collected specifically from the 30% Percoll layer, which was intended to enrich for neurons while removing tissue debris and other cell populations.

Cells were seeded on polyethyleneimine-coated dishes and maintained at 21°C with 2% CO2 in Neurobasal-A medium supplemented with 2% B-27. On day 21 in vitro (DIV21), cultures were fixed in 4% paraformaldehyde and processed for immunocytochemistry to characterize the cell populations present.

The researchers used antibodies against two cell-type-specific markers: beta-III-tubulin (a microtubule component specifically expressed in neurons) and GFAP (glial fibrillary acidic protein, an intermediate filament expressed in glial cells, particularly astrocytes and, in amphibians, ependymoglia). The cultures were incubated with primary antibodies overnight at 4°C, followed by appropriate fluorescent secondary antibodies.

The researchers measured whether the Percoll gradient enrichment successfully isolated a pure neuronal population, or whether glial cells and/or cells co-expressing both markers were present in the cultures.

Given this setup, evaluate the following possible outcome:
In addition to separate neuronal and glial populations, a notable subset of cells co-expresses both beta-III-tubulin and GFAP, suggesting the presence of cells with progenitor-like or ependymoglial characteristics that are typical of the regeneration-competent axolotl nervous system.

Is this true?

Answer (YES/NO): YES